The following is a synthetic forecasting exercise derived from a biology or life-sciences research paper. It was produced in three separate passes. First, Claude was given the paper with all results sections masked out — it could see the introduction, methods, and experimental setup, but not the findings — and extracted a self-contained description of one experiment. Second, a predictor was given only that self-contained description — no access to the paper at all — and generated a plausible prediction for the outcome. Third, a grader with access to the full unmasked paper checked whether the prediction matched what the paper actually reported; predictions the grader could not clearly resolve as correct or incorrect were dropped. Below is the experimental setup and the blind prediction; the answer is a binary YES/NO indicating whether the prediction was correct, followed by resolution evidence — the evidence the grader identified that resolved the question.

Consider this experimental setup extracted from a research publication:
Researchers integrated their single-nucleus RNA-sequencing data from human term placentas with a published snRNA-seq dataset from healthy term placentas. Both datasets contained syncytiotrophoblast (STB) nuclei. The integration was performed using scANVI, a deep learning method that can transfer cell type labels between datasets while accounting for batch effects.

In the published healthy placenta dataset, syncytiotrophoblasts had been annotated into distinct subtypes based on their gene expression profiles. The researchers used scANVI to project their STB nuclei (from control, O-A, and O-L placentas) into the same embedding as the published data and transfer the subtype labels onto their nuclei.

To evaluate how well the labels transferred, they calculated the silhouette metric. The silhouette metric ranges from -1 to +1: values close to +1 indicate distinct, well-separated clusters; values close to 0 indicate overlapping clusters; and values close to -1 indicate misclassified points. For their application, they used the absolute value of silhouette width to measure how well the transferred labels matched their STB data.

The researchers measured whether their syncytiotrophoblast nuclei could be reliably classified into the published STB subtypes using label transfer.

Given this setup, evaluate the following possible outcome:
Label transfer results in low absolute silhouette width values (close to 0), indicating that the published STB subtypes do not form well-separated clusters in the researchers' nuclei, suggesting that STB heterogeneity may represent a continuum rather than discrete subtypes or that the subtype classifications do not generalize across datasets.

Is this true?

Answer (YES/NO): NO